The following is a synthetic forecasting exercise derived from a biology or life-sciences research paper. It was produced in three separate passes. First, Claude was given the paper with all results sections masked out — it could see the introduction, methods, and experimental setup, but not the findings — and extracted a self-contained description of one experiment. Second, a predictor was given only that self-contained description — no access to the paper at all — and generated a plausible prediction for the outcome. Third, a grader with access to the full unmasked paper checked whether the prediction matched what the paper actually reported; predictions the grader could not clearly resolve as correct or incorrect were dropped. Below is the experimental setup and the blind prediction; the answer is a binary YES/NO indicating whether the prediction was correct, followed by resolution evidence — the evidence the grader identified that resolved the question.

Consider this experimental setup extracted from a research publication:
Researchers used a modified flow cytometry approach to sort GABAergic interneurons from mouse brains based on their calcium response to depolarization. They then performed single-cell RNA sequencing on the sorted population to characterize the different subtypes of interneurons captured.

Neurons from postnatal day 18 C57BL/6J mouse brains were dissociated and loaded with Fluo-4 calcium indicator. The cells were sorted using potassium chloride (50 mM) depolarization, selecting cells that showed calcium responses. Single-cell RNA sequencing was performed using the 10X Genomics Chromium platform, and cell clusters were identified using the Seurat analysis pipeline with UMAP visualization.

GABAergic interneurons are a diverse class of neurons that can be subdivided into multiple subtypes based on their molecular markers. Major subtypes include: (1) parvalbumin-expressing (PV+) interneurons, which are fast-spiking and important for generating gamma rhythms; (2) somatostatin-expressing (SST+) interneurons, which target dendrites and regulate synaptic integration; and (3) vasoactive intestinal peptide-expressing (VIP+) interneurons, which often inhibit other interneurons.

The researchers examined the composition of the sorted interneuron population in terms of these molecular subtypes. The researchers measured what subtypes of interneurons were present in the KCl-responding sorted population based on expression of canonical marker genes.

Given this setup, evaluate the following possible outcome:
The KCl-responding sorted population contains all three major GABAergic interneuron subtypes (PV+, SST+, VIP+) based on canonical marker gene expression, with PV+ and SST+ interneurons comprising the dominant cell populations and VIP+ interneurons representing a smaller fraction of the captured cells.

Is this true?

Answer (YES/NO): NO